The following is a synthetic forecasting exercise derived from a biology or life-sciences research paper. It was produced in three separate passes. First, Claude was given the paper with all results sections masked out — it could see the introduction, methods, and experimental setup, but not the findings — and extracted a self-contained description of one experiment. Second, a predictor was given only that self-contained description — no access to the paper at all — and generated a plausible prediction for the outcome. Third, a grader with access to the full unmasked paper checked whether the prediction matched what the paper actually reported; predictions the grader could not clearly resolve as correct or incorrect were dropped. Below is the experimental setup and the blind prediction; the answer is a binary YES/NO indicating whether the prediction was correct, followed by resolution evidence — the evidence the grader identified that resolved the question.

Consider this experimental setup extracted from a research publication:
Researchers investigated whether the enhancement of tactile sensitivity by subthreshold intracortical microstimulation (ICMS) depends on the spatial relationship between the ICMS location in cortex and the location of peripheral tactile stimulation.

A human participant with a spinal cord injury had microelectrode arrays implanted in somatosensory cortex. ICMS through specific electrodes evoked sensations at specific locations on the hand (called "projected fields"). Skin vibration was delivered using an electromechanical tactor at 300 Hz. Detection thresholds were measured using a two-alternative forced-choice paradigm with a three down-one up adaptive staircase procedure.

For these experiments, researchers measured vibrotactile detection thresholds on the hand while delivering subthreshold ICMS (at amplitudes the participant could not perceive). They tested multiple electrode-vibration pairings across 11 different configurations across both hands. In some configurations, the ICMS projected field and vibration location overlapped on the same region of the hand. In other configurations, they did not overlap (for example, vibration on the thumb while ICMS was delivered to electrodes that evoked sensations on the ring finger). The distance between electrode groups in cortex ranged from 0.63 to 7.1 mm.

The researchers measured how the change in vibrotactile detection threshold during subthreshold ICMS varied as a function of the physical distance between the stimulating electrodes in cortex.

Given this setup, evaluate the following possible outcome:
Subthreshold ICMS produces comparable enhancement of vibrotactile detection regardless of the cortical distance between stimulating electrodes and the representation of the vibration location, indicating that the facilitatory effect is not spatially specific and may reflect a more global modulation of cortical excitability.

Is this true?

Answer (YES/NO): NO